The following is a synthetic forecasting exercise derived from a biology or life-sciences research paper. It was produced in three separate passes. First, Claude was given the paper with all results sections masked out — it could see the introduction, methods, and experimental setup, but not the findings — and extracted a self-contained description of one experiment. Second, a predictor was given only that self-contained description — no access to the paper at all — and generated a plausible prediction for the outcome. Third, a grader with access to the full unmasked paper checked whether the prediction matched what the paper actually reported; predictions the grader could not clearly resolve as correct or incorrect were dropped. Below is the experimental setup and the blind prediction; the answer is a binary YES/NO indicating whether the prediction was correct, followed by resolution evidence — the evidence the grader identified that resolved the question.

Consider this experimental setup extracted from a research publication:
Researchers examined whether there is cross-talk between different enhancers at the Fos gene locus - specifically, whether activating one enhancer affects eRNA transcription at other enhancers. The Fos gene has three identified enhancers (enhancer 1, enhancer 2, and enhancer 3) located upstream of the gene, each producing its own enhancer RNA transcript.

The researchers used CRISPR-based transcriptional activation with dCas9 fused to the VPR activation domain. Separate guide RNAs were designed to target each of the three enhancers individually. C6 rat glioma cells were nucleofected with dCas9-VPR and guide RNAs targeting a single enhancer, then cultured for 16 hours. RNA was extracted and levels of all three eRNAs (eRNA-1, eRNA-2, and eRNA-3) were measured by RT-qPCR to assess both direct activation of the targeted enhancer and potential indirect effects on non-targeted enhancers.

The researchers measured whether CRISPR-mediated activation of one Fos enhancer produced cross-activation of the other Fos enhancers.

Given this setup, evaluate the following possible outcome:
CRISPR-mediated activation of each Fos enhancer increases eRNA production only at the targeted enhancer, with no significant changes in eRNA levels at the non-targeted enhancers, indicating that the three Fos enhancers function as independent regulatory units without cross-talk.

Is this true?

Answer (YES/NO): YES